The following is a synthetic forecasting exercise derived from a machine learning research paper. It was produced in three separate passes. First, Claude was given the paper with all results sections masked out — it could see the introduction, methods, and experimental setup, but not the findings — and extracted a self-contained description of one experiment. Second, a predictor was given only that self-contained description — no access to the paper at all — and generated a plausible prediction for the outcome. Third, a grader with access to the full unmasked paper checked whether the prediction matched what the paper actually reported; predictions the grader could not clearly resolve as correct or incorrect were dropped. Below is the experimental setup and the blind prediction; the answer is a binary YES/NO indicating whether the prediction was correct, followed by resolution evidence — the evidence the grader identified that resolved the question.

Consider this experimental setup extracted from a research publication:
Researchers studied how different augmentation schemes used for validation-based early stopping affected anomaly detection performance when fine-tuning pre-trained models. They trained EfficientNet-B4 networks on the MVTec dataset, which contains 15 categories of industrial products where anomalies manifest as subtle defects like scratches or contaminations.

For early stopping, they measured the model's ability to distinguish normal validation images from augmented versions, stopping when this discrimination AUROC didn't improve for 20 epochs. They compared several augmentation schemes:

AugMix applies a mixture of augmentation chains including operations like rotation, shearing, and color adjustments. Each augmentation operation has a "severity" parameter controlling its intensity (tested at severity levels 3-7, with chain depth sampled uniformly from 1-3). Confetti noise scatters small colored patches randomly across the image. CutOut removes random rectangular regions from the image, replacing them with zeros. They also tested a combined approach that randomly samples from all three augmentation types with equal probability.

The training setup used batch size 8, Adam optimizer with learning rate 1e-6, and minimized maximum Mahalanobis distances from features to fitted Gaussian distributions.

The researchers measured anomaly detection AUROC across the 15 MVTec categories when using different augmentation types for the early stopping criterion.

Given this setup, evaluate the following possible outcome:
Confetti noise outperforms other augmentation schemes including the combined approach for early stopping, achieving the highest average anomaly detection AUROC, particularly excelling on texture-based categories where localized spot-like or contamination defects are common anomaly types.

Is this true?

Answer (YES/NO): NO